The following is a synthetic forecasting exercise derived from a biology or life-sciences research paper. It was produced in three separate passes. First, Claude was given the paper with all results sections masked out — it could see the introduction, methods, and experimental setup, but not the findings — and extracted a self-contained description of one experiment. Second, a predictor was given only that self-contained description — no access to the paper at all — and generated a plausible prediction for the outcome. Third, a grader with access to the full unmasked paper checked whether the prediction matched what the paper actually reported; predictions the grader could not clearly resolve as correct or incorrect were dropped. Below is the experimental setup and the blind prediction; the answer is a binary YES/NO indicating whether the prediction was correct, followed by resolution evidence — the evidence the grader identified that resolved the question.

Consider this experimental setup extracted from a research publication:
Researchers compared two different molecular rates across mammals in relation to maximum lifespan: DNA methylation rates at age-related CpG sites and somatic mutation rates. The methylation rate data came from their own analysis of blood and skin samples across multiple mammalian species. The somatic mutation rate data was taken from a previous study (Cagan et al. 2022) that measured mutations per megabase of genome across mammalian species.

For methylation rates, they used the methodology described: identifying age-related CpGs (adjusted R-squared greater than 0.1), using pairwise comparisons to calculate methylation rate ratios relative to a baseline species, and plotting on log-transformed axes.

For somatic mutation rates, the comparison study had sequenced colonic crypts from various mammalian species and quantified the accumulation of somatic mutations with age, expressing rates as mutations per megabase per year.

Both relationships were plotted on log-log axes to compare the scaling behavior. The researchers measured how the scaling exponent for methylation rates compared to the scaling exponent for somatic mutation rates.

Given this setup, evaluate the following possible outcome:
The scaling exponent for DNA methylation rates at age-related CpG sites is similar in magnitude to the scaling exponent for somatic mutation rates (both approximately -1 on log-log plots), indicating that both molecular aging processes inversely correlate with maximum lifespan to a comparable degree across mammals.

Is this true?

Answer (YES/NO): YES